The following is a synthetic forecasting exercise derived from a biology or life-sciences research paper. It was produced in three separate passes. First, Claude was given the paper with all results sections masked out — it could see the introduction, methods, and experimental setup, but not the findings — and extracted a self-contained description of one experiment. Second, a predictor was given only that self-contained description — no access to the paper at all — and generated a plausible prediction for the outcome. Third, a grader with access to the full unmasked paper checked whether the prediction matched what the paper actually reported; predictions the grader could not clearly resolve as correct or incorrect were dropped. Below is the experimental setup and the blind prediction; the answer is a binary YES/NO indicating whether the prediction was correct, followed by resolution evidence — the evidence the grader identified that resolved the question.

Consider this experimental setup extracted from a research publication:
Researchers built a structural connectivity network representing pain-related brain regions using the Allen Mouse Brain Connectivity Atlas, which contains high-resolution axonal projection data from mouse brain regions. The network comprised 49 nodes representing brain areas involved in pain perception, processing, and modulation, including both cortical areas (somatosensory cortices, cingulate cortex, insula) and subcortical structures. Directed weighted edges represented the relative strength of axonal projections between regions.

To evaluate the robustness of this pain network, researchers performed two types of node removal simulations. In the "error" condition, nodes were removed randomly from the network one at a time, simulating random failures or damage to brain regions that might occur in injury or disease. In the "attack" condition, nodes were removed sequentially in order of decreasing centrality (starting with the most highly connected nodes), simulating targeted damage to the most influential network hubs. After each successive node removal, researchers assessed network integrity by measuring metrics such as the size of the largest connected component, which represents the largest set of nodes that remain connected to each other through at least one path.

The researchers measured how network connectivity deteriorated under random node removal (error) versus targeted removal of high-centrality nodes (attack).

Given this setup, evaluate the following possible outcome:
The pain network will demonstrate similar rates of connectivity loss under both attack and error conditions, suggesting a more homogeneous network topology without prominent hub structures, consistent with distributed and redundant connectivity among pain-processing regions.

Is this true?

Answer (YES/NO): NO